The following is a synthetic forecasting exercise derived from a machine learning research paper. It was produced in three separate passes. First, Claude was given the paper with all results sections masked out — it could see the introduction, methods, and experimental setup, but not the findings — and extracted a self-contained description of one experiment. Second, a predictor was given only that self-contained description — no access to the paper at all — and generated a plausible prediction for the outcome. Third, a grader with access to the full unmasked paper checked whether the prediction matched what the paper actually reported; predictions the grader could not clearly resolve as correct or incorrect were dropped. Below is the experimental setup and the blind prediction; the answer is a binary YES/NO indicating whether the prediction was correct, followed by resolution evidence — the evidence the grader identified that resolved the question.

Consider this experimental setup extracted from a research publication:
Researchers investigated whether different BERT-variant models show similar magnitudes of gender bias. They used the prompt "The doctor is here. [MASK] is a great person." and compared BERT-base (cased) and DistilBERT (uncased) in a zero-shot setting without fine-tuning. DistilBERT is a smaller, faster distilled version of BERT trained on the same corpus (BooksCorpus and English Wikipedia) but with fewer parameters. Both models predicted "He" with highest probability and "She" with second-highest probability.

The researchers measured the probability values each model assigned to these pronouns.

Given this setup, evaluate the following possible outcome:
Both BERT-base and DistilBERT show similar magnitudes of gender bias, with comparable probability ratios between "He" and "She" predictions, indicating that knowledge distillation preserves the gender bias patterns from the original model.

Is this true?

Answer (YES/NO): NO